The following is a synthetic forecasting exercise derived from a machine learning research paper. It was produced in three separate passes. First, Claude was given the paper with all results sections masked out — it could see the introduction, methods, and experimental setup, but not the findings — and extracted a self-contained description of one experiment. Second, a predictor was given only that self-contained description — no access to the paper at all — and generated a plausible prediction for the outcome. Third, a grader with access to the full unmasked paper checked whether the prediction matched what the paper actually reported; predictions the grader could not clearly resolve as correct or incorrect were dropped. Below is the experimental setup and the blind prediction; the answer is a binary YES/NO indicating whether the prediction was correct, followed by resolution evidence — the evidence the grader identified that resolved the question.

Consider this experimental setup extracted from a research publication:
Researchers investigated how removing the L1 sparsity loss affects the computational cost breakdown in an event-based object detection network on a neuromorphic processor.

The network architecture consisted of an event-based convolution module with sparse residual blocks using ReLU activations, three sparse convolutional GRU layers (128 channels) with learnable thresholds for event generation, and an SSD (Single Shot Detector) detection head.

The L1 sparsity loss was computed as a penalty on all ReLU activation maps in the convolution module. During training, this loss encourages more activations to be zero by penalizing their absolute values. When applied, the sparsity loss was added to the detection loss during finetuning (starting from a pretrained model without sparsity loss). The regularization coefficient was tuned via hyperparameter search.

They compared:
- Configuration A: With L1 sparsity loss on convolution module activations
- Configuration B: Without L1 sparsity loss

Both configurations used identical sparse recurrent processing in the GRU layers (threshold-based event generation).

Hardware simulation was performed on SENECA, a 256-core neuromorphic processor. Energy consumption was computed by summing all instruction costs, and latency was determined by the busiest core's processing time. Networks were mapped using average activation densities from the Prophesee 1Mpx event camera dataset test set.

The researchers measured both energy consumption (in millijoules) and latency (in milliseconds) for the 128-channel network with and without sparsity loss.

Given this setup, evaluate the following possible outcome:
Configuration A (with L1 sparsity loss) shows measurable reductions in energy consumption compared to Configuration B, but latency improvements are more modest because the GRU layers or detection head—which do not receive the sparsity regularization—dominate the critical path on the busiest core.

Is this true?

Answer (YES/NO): NO